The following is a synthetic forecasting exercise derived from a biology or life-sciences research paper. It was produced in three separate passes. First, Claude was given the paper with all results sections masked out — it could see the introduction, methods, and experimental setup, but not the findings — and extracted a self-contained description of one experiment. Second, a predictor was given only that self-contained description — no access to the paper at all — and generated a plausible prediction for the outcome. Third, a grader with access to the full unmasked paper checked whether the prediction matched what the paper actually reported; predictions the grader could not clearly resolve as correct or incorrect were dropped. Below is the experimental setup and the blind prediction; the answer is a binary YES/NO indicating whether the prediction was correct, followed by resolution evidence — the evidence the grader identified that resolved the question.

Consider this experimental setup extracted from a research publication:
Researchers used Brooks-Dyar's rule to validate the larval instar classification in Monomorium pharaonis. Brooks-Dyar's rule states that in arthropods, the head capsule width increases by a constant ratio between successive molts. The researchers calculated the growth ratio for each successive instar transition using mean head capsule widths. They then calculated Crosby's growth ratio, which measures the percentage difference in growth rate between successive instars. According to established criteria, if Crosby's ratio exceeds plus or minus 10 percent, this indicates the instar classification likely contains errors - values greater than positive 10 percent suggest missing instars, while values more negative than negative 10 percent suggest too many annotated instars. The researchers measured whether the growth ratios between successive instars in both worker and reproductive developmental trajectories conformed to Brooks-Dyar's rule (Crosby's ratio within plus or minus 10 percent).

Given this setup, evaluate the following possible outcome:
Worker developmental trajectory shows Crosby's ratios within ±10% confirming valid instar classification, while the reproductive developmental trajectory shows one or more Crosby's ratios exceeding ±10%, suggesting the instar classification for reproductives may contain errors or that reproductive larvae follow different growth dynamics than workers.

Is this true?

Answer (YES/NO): NO